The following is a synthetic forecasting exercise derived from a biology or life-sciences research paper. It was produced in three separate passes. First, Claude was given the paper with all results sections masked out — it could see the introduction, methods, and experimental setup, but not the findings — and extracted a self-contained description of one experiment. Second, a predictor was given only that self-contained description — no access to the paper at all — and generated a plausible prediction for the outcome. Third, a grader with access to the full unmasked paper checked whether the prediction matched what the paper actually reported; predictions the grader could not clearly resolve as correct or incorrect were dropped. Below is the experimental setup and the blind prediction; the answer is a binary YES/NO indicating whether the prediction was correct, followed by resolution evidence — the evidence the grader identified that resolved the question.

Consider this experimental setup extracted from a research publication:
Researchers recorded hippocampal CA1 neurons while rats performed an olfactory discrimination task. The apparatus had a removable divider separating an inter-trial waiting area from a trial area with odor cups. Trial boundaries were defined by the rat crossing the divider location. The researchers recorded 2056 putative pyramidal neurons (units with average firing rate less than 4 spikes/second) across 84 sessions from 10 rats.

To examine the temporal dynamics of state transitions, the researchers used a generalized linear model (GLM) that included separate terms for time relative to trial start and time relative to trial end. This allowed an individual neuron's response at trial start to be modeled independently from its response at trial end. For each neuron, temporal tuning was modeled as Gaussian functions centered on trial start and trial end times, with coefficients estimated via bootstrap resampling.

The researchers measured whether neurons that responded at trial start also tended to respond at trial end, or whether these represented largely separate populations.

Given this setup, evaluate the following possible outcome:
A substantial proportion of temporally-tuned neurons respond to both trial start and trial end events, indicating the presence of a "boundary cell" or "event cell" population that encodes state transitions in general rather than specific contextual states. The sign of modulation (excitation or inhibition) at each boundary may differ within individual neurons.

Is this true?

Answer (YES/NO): NO